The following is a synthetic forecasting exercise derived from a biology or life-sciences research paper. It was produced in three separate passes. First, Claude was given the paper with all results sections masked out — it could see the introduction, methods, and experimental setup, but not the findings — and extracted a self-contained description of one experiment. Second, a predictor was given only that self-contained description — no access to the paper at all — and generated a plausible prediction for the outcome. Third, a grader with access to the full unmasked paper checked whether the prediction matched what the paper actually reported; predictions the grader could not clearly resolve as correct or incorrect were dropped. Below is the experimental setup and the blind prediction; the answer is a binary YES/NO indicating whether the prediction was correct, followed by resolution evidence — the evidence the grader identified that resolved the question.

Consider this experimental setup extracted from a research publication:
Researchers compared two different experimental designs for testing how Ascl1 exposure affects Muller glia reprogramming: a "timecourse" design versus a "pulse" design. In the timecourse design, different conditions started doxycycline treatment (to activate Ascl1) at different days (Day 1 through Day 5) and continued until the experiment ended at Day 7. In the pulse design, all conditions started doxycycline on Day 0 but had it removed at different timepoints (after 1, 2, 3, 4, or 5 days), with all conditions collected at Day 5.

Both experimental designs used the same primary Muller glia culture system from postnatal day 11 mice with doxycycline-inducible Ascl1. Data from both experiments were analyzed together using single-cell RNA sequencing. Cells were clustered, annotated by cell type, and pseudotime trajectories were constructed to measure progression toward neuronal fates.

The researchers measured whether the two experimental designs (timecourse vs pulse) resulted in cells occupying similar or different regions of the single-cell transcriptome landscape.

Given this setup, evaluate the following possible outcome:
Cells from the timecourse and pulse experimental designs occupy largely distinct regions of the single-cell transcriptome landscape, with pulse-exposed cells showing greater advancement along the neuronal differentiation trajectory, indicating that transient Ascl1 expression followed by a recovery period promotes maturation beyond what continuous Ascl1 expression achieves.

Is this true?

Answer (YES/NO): NO